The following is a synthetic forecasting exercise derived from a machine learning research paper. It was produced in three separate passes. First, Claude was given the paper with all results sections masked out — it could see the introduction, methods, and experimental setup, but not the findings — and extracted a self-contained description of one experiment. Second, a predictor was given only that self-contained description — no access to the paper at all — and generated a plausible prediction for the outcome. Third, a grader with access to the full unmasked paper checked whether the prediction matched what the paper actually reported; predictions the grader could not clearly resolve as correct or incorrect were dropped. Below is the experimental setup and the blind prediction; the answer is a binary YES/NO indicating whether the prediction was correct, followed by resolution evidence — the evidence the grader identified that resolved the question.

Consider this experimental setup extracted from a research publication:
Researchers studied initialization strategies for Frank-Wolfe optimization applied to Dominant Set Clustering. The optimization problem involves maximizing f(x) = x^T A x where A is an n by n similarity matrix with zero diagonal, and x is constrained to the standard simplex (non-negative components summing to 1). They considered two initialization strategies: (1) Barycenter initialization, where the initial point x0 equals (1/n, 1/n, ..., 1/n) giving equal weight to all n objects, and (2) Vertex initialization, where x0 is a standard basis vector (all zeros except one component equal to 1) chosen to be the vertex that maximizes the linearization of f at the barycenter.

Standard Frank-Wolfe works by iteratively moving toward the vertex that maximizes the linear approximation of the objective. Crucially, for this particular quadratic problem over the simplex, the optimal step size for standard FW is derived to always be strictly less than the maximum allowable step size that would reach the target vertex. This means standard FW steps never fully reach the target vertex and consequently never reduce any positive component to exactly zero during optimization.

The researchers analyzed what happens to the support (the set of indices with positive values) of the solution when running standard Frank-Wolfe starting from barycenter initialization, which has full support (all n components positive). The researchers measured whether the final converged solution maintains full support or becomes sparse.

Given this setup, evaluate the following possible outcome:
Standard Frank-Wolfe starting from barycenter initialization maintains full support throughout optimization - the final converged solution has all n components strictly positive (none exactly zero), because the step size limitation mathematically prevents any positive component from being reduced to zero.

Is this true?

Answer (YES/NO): YES